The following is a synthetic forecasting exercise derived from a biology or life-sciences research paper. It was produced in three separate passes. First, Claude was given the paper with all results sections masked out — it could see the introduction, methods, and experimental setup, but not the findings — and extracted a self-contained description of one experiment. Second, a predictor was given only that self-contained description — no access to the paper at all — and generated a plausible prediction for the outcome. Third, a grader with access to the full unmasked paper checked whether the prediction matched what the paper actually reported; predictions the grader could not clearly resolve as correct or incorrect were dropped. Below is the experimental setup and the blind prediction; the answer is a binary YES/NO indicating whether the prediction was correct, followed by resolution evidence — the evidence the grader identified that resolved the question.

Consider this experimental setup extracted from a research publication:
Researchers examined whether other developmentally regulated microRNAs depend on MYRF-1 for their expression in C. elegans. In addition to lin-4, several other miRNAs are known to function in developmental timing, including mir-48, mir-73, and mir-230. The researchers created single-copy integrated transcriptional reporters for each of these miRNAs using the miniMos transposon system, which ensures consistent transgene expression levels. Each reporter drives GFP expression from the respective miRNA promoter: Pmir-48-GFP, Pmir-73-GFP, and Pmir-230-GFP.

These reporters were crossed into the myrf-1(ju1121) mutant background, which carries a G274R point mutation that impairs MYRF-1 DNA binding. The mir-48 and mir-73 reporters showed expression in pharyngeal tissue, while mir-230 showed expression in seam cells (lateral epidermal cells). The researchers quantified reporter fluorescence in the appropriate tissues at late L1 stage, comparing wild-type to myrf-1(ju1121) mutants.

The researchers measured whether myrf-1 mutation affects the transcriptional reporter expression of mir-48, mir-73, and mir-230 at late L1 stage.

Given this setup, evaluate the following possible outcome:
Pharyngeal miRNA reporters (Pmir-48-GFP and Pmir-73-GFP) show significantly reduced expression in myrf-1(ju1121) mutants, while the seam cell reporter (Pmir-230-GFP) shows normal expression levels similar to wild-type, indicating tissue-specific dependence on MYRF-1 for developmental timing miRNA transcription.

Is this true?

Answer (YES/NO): NO